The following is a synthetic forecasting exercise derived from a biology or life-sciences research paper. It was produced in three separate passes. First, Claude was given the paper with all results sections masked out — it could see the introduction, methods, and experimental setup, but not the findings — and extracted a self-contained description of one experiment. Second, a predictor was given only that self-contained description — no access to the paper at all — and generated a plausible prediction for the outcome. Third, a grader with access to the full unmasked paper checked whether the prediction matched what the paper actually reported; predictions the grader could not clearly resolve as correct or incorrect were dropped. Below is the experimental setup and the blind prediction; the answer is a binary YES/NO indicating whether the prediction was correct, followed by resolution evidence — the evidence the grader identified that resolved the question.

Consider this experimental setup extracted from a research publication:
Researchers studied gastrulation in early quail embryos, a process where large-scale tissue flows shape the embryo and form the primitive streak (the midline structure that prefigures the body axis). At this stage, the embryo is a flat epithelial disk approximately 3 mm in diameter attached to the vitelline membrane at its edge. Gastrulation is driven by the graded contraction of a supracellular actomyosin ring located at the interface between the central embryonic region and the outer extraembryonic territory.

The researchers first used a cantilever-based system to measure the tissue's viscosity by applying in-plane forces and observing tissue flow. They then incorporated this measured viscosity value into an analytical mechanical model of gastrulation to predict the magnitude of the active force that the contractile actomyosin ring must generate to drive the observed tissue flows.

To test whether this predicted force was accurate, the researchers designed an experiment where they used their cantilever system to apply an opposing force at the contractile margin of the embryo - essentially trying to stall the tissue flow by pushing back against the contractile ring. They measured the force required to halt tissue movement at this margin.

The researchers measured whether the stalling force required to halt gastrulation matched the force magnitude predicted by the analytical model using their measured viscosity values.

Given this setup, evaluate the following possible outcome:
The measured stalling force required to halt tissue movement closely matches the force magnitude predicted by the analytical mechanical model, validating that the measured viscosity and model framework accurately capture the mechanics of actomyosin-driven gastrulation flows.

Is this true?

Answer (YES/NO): YES